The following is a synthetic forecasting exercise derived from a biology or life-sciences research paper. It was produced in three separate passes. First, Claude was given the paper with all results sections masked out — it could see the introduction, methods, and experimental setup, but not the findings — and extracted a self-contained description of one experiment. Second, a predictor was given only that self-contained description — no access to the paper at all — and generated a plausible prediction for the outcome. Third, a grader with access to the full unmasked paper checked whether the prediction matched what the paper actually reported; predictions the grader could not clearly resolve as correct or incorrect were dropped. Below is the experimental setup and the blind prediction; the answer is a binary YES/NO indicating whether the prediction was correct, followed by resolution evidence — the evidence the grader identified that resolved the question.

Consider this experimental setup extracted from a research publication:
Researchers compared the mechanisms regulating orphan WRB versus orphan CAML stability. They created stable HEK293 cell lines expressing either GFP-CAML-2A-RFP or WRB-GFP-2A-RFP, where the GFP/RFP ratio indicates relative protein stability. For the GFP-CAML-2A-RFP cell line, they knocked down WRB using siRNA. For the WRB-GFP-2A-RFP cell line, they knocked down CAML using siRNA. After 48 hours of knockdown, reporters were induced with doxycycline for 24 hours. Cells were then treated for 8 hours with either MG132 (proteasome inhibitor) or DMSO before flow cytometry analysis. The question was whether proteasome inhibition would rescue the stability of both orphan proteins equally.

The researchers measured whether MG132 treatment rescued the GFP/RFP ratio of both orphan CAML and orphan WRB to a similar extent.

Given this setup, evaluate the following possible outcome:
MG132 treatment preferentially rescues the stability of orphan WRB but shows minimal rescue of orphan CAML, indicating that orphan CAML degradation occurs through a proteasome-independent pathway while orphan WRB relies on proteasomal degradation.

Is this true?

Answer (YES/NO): NO